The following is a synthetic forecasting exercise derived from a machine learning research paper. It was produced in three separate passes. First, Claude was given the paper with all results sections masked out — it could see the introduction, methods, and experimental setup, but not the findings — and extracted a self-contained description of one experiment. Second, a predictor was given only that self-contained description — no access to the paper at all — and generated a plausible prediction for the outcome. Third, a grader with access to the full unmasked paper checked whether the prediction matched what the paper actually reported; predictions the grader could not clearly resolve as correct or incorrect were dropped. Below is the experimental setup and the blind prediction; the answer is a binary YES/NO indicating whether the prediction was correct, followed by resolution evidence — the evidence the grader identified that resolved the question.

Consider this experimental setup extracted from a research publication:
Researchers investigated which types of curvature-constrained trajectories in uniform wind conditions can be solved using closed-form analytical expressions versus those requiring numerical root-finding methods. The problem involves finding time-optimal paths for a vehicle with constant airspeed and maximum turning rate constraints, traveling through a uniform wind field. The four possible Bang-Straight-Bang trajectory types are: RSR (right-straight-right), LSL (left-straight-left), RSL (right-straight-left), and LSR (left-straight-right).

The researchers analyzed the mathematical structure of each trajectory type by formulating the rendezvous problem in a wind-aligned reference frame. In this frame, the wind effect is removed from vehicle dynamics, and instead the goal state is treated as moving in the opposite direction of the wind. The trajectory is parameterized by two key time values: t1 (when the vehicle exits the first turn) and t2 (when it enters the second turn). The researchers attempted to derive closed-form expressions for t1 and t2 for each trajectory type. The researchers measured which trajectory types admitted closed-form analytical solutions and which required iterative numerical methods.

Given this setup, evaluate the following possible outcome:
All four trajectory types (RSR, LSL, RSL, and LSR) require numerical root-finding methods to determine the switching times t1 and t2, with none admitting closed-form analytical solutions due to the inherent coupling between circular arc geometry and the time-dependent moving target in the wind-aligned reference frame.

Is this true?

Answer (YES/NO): NO